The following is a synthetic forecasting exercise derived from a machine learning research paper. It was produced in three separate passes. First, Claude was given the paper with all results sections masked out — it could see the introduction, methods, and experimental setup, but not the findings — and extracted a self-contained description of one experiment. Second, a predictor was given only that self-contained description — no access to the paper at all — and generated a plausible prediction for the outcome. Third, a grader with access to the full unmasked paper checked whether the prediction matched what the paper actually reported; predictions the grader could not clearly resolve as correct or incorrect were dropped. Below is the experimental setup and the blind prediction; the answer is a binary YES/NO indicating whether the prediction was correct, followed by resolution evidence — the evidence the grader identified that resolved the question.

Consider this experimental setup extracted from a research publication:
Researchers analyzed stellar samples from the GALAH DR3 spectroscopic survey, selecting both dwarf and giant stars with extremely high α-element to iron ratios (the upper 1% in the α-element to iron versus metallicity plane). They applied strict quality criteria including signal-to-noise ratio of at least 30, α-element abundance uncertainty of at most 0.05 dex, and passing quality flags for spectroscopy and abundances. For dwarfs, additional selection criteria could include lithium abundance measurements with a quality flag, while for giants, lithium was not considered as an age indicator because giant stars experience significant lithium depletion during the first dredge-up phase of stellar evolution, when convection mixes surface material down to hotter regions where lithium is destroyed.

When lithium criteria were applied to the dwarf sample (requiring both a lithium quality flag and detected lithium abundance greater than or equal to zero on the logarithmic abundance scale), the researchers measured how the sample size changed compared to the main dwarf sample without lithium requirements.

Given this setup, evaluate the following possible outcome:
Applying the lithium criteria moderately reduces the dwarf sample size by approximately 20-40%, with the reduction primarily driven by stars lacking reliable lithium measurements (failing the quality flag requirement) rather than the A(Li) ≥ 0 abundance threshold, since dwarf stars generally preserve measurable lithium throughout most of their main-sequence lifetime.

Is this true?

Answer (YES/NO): NO